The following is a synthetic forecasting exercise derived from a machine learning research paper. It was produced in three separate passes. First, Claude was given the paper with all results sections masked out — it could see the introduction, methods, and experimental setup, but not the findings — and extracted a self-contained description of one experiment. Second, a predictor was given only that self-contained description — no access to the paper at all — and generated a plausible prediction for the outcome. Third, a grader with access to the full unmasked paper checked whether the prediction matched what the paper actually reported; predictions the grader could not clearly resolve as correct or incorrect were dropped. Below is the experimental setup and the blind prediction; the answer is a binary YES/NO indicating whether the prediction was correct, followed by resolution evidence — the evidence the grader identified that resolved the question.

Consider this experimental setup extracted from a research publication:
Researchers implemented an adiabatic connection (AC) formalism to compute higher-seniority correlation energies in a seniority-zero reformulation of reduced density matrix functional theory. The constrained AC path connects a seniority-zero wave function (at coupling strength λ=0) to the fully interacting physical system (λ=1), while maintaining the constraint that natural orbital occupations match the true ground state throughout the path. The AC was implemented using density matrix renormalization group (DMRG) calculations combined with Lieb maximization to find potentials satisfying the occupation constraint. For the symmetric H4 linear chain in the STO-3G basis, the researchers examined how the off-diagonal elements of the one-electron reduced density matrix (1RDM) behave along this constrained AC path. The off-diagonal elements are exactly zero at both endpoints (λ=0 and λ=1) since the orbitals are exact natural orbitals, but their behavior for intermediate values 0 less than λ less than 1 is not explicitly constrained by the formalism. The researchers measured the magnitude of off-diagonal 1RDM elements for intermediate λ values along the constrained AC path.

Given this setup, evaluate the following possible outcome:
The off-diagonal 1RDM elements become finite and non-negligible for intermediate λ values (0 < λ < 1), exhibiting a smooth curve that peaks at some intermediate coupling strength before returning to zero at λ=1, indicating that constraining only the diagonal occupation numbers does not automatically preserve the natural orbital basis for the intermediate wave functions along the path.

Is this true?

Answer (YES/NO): NO